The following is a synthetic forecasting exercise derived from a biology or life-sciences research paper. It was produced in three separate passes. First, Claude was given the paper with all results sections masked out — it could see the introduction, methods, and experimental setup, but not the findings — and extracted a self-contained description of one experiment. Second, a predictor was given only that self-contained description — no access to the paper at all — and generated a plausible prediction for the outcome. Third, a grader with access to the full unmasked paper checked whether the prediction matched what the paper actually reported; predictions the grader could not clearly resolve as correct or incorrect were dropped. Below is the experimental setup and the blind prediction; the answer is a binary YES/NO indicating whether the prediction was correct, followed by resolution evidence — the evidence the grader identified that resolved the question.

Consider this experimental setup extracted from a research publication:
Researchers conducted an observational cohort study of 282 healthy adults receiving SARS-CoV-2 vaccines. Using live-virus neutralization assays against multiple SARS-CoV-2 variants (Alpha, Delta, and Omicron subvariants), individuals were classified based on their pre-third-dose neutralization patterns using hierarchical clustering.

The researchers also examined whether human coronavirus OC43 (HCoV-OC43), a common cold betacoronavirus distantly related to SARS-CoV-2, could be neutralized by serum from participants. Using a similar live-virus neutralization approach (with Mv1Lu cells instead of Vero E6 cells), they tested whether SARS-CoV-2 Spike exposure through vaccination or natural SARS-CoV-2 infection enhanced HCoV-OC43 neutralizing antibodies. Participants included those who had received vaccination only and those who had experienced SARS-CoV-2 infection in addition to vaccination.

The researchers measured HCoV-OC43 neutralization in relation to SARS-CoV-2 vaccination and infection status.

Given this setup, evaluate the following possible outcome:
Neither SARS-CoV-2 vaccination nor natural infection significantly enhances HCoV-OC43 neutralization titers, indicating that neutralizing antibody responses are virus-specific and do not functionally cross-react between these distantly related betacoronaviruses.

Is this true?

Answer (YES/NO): YES